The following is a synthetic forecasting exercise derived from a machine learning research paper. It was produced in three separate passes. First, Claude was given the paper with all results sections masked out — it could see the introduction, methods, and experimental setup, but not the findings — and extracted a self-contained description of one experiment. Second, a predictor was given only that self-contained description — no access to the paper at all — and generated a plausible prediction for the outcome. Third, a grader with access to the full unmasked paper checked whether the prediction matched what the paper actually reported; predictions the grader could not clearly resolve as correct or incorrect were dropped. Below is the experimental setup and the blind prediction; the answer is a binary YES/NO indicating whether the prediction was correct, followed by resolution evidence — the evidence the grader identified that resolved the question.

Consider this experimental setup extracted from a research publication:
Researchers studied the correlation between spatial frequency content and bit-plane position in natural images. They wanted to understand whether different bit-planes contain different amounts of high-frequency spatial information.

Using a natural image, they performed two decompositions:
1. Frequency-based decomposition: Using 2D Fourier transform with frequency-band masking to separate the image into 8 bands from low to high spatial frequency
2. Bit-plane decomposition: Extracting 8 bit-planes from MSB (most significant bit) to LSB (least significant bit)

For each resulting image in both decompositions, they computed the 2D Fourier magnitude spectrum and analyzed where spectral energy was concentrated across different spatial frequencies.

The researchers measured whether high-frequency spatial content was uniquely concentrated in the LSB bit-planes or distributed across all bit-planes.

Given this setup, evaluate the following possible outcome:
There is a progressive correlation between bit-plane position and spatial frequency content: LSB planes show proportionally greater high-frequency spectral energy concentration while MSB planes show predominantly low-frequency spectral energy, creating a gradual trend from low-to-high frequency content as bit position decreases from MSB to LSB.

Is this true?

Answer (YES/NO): NO